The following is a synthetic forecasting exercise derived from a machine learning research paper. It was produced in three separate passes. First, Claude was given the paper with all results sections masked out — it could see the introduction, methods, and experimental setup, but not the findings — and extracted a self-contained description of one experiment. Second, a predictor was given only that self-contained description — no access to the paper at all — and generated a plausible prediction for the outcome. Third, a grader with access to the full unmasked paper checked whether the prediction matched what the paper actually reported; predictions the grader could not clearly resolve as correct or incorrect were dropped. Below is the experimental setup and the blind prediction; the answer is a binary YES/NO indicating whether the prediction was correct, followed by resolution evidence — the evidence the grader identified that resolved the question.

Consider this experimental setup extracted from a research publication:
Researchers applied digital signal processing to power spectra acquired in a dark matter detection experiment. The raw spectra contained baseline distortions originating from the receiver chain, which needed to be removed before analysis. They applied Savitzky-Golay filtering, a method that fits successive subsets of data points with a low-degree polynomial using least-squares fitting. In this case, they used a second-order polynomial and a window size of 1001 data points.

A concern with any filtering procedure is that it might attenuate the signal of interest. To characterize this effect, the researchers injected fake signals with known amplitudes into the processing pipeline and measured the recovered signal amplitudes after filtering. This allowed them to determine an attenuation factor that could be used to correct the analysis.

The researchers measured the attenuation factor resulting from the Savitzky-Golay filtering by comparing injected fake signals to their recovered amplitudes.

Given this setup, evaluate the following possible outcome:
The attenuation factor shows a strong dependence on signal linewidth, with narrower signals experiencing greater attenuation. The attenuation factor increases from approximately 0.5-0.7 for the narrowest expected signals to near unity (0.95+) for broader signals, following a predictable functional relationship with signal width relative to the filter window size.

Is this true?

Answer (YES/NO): NO